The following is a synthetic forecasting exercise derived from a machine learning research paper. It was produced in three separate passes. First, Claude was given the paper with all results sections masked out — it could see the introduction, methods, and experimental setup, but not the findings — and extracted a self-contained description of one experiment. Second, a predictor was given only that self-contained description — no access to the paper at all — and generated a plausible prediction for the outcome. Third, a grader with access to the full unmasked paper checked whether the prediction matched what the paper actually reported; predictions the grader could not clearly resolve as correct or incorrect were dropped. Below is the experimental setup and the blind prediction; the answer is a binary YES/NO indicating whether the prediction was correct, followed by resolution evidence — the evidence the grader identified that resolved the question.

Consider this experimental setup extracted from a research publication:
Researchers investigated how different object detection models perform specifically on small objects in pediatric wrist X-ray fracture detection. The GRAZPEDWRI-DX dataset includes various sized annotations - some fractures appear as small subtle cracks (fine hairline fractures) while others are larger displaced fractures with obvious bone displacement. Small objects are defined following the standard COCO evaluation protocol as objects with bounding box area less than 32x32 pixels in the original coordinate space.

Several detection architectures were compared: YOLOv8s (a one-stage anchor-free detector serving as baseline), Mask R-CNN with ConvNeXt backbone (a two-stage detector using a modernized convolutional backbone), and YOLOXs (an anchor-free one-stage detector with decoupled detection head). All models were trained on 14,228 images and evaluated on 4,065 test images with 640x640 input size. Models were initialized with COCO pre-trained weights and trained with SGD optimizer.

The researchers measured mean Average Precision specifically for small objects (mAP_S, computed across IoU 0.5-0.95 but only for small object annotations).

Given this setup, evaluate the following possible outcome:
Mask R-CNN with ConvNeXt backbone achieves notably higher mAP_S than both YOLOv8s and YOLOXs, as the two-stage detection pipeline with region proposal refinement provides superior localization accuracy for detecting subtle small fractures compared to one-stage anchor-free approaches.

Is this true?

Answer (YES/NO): NO